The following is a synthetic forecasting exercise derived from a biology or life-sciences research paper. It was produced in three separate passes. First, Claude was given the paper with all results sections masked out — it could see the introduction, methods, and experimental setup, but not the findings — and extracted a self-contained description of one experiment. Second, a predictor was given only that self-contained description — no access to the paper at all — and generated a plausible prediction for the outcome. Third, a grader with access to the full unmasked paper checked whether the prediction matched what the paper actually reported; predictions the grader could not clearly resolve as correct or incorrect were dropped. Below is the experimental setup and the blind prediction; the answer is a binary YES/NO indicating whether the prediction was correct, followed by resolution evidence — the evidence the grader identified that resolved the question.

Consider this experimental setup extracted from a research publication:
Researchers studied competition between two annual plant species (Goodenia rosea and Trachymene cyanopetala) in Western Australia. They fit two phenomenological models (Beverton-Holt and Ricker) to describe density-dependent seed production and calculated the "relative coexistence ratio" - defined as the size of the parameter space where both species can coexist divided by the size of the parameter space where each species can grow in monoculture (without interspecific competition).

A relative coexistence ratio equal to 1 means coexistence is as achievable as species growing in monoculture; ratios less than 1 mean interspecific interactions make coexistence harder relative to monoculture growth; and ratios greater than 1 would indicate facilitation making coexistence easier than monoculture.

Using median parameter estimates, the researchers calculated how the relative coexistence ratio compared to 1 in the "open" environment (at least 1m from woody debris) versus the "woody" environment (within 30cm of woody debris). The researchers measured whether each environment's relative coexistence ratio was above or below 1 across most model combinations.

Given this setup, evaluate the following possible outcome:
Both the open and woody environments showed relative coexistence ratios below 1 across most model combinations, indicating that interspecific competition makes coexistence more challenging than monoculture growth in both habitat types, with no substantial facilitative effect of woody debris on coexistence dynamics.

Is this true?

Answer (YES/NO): NO